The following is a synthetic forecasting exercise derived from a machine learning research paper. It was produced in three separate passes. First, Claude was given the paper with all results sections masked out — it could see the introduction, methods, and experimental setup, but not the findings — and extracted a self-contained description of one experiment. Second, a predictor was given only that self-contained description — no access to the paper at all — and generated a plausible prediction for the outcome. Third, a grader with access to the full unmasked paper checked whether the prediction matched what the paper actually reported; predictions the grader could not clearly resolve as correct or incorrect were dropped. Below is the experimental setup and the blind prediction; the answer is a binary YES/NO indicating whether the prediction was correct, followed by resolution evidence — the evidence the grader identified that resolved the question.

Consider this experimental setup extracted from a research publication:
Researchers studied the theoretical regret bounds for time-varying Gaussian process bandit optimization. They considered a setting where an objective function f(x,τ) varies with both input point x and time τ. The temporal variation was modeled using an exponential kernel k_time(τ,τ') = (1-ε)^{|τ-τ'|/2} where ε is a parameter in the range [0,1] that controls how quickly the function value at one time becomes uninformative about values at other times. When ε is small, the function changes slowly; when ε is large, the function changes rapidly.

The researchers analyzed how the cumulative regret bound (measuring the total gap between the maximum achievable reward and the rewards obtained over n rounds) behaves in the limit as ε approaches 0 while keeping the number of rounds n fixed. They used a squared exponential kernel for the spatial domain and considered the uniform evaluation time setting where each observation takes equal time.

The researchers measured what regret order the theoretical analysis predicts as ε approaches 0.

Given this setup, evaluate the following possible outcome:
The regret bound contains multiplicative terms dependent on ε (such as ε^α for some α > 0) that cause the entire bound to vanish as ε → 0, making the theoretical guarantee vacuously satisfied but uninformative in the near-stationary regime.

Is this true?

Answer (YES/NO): NO